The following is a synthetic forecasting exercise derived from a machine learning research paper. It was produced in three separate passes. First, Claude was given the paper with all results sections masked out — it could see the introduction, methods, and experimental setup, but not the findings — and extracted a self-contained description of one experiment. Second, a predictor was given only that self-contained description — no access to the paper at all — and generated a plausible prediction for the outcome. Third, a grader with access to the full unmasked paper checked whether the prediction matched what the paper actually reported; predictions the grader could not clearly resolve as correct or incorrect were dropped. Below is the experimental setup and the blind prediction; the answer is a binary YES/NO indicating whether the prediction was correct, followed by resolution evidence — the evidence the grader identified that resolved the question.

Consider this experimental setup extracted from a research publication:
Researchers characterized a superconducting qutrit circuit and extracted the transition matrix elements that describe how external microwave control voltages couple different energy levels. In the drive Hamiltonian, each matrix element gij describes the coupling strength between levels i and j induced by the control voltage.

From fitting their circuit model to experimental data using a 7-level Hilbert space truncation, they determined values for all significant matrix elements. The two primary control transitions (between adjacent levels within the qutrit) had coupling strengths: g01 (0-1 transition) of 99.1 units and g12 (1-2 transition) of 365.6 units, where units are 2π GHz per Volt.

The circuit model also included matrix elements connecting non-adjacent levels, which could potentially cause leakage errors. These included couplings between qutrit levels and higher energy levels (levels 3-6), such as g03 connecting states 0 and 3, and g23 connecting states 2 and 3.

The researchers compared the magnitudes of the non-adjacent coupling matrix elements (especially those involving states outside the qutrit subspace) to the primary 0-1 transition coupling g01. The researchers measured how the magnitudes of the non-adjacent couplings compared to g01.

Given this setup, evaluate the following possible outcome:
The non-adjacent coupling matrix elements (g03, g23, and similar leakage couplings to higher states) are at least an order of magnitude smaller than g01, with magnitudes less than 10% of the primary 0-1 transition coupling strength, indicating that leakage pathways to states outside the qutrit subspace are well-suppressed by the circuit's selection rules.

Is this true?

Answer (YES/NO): NO